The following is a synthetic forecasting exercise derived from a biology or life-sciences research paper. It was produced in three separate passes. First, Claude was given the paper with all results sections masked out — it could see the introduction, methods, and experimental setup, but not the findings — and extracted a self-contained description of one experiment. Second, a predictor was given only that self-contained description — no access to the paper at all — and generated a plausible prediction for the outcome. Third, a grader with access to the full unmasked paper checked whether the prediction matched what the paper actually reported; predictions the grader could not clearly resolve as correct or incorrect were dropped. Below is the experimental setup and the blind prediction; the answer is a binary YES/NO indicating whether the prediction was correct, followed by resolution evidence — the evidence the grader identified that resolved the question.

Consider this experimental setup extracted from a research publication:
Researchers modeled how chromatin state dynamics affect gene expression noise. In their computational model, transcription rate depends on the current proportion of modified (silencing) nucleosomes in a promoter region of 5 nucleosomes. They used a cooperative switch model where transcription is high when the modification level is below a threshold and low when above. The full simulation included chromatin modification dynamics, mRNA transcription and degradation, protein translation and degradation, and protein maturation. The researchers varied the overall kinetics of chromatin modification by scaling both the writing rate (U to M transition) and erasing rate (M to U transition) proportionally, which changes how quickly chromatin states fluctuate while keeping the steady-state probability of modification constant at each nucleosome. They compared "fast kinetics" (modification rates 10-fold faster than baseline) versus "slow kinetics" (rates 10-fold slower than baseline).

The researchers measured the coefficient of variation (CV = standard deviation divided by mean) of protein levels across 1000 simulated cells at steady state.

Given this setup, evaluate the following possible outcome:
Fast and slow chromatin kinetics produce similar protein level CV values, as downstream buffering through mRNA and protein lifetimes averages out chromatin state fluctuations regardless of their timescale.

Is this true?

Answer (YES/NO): NO